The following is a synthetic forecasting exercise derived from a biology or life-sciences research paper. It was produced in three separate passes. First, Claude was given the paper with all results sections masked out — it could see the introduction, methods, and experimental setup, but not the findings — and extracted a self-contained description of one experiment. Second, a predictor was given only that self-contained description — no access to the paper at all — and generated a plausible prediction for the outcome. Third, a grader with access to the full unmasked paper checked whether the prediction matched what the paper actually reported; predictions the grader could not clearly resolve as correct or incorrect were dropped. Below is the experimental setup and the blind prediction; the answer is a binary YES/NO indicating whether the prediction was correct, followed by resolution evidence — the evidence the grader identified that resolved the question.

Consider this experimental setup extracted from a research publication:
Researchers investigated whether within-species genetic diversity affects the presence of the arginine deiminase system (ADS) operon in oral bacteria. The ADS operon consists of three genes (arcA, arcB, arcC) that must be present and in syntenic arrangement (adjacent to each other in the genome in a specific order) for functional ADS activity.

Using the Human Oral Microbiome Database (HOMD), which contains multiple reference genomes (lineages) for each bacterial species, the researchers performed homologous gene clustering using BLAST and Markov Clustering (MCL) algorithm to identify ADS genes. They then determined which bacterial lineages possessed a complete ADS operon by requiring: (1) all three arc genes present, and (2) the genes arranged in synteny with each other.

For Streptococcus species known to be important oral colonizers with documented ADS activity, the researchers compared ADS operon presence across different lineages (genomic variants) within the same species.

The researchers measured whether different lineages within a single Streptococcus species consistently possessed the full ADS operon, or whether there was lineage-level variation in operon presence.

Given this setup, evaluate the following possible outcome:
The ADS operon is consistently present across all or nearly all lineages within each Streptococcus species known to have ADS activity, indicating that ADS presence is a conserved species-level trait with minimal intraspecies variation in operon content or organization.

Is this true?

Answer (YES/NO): NO